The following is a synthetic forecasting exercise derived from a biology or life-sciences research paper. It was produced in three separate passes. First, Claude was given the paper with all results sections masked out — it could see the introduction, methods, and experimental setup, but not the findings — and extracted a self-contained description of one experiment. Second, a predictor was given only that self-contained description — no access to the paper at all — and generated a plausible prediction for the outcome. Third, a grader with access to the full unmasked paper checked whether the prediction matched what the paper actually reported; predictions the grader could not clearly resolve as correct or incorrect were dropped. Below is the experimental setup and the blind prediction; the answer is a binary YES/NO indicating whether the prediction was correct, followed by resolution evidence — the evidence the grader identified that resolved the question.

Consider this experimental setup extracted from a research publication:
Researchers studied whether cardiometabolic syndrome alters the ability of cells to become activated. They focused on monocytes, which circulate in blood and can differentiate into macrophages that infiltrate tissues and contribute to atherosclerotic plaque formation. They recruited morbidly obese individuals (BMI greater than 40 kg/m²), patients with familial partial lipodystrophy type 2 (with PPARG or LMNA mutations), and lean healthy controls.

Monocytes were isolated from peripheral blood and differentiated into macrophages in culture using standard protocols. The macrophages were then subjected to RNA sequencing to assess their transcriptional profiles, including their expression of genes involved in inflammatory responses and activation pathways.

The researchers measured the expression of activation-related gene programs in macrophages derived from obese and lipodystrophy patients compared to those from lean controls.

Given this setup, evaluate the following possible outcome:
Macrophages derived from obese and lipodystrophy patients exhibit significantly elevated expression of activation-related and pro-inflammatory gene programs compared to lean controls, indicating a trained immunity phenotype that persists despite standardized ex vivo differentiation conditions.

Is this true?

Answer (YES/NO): NO